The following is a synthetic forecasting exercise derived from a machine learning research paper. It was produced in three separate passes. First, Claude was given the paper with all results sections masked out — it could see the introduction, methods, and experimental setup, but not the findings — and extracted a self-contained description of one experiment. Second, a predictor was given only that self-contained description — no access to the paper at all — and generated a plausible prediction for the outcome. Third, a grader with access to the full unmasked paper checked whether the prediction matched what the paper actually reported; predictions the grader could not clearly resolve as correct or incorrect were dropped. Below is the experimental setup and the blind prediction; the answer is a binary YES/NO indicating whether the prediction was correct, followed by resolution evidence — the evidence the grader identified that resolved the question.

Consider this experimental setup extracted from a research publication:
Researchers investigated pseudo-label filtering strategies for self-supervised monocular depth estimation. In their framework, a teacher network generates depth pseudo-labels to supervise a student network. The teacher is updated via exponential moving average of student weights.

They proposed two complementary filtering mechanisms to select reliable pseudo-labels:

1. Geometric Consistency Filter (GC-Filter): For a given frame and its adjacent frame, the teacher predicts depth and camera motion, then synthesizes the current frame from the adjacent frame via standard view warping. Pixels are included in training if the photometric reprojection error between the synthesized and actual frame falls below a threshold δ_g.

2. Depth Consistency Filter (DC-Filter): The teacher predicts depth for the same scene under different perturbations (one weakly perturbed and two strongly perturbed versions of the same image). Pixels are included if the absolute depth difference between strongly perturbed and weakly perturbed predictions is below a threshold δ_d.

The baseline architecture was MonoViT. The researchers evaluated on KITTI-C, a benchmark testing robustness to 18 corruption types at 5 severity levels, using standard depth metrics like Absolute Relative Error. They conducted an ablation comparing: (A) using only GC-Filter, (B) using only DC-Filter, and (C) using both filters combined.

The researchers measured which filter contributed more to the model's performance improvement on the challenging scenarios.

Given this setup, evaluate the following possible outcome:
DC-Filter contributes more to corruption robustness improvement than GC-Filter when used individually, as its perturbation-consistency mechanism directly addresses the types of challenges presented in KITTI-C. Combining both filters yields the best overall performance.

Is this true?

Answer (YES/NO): YES